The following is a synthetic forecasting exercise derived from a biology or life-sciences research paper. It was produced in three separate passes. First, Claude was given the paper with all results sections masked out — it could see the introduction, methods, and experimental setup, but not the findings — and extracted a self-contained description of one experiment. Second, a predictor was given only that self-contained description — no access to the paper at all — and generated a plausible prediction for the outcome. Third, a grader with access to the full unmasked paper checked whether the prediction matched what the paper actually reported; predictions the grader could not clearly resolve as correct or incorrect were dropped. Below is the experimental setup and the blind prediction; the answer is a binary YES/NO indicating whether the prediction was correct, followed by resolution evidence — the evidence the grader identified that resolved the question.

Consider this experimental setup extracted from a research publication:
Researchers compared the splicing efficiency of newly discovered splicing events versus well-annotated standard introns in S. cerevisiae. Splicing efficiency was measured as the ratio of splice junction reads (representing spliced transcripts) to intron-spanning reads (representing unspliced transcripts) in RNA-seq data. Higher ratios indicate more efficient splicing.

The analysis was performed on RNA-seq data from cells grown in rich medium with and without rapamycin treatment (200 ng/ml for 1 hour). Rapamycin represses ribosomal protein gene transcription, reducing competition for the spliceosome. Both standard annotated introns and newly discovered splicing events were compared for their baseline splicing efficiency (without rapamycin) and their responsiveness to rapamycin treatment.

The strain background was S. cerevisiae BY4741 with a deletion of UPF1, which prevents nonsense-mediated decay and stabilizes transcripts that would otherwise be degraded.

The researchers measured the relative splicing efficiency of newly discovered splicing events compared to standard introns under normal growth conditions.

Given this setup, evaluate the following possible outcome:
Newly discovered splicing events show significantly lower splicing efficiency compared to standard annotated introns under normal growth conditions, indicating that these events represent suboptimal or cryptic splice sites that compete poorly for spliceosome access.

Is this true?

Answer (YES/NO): YES